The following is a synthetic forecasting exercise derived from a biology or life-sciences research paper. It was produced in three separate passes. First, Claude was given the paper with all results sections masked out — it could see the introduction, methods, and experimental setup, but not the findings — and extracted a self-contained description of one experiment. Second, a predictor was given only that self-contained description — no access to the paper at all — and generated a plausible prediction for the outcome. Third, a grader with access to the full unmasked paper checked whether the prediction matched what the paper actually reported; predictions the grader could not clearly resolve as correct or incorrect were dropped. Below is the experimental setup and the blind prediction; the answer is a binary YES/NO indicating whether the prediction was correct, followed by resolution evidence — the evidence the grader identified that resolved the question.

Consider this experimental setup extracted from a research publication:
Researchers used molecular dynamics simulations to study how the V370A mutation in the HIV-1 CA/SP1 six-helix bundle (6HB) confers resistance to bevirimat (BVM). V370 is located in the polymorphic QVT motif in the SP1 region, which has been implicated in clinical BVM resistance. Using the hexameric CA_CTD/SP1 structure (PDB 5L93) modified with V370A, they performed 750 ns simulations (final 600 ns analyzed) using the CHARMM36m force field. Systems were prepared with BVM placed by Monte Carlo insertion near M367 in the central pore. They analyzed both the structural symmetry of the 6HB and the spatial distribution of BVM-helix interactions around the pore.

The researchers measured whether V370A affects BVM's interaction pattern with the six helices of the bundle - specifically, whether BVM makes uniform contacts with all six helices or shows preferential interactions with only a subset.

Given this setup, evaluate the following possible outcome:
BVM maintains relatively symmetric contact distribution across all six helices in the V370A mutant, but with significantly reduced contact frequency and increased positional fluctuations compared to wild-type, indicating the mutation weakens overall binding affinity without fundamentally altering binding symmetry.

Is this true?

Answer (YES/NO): NO